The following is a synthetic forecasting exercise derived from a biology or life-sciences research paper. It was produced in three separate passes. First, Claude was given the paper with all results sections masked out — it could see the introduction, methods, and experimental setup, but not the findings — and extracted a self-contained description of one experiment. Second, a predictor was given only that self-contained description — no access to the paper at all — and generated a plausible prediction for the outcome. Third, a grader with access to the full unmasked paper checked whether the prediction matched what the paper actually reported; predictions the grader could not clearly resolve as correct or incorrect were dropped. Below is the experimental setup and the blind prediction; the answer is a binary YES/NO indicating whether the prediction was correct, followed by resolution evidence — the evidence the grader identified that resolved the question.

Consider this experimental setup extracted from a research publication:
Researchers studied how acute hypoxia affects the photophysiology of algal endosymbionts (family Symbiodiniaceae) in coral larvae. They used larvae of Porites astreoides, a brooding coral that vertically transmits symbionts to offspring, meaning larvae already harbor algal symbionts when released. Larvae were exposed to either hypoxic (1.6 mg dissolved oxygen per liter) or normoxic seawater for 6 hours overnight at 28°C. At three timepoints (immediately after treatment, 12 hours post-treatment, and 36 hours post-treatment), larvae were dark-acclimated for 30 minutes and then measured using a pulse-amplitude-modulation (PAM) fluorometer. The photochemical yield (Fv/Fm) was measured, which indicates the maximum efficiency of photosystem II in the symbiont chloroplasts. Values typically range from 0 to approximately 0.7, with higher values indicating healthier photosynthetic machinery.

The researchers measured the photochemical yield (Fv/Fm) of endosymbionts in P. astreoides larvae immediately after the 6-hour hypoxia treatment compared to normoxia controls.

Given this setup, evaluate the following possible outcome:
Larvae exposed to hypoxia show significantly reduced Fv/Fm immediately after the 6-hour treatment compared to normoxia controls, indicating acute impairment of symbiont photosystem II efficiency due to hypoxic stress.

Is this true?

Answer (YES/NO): YES